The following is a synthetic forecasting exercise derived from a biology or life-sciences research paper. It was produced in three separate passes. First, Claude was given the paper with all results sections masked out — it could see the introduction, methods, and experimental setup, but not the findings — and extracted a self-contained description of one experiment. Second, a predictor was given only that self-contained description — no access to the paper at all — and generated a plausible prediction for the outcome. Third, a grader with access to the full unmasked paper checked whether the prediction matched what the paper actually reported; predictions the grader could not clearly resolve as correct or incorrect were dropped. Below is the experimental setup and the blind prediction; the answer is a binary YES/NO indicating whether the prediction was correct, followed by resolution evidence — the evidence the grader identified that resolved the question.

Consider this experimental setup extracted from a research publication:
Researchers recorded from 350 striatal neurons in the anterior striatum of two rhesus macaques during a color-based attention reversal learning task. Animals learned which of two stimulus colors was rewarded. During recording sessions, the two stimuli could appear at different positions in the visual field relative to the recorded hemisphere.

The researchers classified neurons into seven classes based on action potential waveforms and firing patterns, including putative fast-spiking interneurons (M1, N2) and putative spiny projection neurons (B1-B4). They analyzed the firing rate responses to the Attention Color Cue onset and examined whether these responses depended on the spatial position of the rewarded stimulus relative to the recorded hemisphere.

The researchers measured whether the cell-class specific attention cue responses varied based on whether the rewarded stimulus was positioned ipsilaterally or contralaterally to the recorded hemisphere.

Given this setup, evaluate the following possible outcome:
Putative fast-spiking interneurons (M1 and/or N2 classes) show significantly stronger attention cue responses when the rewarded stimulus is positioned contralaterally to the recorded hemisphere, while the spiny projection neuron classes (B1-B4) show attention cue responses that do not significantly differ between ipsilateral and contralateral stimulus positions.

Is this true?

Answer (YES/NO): NO